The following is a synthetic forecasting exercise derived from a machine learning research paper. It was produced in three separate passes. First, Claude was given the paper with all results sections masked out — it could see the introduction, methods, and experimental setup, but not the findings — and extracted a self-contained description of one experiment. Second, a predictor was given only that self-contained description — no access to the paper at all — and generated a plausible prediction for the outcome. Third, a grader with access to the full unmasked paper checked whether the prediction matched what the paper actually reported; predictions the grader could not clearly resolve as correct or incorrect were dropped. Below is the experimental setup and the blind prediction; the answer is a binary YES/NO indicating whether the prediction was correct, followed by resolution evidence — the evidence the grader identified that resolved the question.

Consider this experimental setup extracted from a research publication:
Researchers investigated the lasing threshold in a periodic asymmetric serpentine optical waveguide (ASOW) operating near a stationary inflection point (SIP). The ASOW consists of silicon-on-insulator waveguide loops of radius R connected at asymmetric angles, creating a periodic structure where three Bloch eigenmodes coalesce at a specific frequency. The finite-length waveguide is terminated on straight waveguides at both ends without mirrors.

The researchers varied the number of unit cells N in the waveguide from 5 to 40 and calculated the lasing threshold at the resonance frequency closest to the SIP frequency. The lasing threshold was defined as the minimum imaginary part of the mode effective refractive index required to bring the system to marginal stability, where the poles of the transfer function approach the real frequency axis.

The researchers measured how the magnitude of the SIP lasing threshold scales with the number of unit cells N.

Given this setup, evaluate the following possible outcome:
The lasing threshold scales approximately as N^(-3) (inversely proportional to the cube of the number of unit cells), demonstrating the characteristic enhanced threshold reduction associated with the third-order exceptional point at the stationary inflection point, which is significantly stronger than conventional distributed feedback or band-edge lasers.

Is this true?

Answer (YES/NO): YES